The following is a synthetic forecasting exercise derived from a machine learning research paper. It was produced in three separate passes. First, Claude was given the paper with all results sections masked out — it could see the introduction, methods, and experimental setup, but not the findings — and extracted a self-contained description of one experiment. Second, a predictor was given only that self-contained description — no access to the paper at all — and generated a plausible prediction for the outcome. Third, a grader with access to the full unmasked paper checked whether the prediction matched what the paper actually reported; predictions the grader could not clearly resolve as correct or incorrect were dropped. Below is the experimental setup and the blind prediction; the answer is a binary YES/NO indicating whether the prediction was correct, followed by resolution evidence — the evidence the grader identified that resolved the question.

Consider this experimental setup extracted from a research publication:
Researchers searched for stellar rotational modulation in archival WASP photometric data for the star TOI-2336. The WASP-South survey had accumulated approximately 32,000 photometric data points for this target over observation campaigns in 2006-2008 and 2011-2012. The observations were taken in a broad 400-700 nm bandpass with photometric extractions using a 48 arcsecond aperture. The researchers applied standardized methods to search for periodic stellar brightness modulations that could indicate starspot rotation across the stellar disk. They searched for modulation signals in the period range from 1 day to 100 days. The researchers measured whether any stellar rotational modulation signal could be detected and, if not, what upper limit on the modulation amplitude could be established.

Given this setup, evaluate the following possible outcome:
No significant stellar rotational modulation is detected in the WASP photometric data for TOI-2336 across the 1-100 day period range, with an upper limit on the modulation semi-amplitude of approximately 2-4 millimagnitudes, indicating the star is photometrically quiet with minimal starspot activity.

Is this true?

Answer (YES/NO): NO